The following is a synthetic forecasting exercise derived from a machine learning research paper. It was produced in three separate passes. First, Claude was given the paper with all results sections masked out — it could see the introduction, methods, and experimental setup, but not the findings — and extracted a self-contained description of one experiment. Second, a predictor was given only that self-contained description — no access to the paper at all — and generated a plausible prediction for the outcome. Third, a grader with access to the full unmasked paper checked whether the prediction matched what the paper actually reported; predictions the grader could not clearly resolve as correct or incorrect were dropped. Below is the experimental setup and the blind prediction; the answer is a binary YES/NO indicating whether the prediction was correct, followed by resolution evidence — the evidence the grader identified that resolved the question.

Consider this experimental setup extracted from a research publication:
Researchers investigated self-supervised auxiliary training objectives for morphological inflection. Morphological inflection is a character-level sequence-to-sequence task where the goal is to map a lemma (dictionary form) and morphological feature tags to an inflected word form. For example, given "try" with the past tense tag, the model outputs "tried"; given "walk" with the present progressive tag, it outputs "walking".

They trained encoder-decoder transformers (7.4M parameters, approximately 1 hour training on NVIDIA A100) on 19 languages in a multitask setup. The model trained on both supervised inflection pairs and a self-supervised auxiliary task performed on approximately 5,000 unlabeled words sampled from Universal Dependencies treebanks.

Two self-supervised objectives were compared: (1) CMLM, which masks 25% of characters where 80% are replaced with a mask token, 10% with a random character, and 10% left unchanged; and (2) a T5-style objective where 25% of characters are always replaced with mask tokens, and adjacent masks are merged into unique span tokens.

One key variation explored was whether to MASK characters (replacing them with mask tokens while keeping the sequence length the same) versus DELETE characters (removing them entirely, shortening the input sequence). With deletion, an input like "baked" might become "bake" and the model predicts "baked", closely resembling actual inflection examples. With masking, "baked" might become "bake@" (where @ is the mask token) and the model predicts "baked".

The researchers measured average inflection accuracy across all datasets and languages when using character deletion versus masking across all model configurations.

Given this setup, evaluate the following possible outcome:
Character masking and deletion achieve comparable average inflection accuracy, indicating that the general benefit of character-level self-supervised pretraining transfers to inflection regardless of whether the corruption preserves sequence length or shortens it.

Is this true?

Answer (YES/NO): NO